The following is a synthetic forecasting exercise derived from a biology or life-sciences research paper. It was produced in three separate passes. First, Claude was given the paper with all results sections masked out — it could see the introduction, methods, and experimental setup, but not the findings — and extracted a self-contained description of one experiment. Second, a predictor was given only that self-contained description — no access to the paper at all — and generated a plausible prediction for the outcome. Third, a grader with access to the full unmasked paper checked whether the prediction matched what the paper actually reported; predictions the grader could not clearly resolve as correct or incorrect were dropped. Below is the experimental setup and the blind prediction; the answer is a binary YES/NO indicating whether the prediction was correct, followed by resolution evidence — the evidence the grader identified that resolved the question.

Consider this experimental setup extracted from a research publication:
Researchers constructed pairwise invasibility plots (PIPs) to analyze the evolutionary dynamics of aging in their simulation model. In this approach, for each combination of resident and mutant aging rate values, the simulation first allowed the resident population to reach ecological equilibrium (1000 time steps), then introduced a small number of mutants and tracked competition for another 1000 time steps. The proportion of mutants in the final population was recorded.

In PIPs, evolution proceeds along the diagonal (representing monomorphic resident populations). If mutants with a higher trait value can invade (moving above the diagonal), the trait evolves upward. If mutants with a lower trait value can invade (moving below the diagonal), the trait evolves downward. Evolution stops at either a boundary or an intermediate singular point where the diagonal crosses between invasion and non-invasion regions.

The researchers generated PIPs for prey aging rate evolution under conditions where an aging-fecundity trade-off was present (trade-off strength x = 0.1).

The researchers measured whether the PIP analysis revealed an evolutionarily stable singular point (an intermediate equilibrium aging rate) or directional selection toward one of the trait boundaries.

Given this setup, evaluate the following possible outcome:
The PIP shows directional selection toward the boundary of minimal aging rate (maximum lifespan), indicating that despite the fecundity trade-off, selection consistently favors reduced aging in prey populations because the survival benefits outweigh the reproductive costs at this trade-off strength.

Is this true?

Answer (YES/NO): NO